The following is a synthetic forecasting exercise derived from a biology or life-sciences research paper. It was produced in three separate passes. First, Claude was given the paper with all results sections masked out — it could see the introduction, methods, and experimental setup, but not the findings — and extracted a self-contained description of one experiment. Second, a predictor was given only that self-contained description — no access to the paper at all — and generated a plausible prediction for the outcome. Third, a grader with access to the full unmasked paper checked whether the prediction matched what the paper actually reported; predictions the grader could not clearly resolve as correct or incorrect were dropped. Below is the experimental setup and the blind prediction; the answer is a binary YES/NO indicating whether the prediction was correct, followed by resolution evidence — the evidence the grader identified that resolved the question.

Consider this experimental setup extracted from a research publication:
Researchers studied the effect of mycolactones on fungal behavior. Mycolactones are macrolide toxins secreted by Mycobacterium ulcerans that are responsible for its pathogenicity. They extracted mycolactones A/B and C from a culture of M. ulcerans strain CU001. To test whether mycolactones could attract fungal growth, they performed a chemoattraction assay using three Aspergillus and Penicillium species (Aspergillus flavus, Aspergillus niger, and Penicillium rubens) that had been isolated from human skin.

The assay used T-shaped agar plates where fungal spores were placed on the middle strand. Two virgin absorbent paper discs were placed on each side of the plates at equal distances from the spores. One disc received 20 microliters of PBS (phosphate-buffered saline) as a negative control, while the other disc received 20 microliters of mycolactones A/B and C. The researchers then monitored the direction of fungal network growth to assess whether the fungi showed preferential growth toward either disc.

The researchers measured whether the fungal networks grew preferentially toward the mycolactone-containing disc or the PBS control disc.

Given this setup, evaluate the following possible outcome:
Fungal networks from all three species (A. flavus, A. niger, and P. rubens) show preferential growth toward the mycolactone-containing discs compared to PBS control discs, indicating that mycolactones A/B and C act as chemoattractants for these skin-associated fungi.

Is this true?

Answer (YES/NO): NO